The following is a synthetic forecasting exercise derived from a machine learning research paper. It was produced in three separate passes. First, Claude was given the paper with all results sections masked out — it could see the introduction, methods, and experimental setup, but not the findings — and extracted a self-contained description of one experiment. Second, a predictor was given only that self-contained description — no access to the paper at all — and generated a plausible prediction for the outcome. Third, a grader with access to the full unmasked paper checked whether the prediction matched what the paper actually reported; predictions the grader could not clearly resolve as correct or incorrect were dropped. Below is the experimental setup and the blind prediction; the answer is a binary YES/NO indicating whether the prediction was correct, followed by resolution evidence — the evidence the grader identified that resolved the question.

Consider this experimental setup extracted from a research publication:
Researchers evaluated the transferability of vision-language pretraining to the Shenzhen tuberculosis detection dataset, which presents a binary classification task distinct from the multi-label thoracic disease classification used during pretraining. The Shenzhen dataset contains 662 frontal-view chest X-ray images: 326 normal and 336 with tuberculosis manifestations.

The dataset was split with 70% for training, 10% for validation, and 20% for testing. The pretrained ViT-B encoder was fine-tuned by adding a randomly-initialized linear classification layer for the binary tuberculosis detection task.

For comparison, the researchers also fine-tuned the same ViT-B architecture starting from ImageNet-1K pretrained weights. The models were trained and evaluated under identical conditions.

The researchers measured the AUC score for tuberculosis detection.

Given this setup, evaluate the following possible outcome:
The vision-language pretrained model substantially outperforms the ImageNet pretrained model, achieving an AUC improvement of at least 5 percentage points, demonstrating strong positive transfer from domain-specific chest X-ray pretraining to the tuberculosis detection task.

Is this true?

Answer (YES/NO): YES